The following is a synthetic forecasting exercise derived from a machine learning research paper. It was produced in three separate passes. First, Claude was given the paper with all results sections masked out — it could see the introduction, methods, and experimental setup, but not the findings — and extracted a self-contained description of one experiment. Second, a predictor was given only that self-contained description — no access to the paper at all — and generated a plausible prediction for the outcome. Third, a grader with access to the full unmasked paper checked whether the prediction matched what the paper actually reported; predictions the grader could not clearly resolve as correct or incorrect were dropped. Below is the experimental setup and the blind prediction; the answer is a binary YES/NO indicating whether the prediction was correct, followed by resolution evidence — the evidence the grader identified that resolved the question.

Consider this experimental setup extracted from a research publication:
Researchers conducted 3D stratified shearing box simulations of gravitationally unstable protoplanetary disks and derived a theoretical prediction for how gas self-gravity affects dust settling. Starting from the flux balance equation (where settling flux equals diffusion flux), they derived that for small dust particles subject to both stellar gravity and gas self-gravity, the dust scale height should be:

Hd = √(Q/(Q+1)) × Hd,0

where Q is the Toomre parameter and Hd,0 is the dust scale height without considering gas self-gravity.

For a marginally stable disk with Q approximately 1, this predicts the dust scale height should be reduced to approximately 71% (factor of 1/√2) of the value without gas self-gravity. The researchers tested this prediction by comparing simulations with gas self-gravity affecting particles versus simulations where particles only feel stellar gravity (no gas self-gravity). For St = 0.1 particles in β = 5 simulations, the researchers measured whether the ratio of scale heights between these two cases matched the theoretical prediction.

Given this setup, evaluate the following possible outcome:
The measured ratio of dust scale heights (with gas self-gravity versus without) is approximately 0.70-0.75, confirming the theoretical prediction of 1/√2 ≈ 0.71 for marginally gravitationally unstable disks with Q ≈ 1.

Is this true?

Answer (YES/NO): NO